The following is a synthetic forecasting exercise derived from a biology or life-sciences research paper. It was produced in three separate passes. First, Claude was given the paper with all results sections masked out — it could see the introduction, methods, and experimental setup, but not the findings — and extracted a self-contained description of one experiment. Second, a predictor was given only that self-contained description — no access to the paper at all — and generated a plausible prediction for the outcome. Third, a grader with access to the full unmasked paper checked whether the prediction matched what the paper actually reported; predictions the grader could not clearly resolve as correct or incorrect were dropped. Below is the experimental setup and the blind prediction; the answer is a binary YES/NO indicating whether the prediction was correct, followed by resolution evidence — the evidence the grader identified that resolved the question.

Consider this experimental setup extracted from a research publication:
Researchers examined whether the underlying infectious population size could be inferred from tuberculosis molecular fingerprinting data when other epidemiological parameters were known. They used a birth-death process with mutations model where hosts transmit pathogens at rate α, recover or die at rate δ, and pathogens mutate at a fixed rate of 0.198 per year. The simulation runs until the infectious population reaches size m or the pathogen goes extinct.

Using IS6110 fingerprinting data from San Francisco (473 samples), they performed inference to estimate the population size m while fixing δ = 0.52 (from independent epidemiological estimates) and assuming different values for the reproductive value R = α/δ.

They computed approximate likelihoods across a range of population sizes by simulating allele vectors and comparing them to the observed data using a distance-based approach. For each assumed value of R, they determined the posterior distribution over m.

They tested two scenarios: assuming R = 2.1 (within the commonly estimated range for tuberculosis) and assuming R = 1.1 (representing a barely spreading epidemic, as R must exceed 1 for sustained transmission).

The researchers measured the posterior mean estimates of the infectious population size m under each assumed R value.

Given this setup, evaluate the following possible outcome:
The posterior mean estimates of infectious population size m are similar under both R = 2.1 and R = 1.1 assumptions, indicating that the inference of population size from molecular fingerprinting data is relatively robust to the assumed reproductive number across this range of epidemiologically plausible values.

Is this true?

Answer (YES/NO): NO